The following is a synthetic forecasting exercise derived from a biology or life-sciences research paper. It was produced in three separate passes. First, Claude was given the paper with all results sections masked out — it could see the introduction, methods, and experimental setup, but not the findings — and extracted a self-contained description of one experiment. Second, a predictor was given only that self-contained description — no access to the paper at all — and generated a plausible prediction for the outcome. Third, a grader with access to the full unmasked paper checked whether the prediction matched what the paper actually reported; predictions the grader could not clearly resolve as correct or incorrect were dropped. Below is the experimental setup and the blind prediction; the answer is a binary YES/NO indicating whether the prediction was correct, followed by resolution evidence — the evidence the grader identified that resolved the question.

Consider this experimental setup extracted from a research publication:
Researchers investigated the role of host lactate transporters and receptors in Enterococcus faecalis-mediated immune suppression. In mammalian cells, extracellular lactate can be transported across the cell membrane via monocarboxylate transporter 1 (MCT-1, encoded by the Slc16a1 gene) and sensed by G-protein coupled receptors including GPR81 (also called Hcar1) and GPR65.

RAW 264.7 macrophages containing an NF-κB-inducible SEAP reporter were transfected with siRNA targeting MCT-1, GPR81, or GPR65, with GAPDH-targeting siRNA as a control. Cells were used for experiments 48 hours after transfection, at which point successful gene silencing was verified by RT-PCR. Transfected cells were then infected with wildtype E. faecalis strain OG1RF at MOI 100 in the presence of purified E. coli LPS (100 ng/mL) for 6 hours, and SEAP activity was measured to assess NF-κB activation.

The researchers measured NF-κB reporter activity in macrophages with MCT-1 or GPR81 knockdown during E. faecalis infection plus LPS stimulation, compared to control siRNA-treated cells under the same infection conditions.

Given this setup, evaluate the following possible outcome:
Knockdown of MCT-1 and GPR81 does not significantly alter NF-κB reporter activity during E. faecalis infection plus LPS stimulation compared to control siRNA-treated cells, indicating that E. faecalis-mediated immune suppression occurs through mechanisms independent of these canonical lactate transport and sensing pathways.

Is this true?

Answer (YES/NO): NO